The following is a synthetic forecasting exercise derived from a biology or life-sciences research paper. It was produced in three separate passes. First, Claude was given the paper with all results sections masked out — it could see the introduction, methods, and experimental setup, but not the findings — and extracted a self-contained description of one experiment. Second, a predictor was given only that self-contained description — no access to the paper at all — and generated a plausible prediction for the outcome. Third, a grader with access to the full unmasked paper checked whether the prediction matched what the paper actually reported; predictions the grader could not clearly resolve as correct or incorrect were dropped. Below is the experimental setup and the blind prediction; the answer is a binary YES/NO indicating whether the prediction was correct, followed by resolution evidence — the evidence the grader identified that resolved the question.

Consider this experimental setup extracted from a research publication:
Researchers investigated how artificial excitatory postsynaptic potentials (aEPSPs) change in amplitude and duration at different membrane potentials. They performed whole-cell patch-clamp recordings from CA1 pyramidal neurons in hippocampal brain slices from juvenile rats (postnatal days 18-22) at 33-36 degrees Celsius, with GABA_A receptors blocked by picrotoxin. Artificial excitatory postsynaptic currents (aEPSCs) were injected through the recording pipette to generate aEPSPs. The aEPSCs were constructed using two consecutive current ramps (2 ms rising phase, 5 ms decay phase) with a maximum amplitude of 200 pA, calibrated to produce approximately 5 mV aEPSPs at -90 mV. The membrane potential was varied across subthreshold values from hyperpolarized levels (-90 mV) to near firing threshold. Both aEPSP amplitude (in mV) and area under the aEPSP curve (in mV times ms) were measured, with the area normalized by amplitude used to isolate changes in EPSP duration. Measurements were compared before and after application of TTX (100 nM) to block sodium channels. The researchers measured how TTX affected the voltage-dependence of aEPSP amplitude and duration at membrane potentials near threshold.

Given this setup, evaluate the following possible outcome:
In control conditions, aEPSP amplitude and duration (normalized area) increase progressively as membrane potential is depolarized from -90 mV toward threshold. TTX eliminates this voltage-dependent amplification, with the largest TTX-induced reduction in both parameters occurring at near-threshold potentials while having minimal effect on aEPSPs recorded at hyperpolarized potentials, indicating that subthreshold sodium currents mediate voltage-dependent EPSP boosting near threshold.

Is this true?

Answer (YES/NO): YES